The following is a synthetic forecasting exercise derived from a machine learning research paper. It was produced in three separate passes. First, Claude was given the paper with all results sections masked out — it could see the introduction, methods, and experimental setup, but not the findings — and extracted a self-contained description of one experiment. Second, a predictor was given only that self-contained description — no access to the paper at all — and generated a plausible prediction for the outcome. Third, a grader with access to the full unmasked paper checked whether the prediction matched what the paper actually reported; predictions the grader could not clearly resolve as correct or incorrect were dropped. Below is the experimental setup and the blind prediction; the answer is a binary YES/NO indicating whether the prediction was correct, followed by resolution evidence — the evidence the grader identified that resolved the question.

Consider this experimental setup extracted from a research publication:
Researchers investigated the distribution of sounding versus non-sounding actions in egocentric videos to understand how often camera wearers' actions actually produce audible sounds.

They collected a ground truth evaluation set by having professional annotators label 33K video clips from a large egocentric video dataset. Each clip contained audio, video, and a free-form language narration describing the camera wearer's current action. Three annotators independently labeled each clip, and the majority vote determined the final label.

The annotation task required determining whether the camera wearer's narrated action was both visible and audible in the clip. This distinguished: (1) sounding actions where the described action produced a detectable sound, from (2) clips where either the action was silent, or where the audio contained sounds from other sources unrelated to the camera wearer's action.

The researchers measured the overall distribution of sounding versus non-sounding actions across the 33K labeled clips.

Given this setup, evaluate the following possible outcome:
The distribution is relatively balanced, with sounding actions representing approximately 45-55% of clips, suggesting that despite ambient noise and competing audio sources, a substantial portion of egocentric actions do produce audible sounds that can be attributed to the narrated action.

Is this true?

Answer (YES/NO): YES